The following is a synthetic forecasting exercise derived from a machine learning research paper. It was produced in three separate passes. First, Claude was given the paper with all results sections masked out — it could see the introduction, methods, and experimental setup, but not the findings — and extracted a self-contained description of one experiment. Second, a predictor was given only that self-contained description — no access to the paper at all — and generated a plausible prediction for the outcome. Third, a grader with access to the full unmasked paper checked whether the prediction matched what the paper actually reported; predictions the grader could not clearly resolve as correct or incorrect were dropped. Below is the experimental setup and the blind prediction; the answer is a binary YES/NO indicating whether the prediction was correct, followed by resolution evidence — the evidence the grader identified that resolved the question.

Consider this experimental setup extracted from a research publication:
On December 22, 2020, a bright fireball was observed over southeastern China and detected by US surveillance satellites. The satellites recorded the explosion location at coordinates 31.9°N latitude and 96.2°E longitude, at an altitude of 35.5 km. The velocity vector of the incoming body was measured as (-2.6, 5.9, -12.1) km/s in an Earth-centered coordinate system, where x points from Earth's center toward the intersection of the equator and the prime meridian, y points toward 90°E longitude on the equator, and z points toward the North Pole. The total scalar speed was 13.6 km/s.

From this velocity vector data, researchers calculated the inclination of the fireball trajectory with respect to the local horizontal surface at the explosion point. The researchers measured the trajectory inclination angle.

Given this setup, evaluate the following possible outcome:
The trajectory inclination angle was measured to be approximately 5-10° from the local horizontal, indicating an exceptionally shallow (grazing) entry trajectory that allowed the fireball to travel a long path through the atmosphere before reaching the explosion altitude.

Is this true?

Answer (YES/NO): YES